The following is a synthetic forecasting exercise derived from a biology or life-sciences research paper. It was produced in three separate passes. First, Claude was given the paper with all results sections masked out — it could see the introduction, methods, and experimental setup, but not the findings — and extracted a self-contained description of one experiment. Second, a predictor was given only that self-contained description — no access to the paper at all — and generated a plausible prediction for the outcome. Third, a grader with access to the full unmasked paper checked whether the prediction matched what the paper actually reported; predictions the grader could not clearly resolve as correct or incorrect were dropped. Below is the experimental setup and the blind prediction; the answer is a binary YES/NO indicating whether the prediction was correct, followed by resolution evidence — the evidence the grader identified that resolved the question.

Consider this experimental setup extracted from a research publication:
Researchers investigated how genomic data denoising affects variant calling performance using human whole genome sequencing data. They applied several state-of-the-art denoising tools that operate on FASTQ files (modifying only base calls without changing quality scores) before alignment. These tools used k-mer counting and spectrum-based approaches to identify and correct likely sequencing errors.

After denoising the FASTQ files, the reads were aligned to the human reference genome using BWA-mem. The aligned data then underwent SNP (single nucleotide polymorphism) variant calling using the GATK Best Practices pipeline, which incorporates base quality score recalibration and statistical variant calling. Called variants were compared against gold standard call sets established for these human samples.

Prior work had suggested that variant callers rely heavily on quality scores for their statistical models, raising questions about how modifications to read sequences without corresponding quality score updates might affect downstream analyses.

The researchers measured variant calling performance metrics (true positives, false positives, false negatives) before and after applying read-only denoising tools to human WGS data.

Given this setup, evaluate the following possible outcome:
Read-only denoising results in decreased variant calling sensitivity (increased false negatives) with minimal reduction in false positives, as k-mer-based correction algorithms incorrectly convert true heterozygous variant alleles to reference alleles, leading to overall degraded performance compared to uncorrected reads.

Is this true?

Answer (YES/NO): NO